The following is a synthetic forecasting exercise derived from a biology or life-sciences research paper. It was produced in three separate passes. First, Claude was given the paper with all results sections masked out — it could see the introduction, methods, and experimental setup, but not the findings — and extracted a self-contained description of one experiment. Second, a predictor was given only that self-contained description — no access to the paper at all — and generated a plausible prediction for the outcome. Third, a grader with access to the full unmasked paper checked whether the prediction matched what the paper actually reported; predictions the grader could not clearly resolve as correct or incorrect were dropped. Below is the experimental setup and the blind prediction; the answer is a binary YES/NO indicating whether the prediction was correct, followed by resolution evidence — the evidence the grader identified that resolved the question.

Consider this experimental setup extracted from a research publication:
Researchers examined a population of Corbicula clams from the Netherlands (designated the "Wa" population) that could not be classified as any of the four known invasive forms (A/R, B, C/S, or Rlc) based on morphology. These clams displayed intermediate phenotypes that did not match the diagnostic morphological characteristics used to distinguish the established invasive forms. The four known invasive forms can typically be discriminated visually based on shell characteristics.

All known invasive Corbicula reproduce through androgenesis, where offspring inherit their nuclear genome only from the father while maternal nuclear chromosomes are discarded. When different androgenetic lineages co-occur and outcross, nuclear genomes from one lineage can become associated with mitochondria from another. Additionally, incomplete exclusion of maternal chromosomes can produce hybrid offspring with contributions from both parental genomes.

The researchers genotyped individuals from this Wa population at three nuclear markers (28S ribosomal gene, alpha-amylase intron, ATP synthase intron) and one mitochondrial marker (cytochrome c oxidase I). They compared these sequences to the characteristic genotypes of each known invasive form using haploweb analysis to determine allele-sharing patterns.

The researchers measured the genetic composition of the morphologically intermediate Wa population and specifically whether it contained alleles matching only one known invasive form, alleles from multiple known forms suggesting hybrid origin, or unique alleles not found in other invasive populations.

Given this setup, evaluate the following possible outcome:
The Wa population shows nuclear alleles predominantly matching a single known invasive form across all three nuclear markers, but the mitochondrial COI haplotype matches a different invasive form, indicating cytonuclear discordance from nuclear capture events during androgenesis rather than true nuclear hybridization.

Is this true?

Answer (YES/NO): NO